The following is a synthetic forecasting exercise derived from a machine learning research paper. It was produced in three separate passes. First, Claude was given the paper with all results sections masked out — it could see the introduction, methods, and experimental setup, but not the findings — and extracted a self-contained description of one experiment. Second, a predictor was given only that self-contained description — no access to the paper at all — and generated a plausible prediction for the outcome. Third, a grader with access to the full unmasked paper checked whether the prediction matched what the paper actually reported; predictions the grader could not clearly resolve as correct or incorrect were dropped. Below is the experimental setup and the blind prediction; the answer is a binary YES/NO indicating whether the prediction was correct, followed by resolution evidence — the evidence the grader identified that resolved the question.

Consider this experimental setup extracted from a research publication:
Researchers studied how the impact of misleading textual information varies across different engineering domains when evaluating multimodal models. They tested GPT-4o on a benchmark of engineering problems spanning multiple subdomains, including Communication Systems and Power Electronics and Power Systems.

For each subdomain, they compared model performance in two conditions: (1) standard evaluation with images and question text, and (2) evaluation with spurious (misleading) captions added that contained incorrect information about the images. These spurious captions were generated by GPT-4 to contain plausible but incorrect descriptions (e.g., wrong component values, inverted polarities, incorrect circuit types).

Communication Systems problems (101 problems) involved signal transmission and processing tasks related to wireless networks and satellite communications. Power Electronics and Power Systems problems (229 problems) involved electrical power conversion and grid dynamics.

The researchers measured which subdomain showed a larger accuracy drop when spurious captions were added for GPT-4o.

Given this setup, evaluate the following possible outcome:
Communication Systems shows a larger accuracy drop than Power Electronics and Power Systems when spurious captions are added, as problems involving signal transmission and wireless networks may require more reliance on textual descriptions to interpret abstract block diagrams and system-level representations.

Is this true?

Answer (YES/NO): YES